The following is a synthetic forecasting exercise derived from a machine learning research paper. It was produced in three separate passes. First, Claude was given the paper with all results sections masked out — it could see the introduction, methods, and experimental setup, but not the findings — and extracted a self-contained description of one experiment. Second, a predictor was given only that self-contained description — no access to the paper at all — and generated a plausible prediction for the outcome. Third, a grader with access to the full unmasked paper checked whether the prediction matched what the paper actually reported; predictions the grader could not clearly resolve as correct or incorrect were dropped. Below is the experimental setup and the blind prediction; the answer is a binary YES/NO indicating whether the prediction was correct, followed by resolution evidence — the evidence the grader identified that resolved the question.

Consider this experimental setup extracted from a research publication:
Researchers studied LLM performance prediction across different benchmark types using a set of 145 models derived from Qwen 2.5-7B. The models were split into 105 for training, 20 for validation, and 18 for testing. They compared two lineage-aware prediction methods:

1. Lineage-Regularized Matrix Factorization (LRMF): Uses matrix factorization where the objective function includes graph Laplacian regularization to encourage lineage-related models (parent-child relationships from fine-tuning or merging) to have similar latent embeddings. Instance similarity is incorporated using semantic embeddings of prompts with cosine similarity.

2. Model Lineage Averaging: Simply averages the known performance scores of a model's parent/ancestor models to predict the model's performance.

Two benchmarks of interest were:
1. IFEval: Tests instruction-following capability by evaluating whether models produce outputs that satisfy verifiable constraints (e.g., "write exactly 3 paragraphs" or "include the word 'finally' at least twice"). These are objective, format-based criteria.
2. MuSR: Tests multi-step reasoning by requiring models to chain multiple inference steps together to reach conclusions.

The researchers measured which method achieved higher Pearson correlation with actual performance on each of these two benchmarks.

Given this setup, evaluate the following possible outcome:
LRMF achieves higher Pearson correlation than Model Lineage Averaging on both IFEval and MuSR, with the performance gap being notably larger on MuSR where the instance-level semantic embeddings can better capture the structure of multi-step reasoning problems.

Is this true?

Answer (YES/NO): NO